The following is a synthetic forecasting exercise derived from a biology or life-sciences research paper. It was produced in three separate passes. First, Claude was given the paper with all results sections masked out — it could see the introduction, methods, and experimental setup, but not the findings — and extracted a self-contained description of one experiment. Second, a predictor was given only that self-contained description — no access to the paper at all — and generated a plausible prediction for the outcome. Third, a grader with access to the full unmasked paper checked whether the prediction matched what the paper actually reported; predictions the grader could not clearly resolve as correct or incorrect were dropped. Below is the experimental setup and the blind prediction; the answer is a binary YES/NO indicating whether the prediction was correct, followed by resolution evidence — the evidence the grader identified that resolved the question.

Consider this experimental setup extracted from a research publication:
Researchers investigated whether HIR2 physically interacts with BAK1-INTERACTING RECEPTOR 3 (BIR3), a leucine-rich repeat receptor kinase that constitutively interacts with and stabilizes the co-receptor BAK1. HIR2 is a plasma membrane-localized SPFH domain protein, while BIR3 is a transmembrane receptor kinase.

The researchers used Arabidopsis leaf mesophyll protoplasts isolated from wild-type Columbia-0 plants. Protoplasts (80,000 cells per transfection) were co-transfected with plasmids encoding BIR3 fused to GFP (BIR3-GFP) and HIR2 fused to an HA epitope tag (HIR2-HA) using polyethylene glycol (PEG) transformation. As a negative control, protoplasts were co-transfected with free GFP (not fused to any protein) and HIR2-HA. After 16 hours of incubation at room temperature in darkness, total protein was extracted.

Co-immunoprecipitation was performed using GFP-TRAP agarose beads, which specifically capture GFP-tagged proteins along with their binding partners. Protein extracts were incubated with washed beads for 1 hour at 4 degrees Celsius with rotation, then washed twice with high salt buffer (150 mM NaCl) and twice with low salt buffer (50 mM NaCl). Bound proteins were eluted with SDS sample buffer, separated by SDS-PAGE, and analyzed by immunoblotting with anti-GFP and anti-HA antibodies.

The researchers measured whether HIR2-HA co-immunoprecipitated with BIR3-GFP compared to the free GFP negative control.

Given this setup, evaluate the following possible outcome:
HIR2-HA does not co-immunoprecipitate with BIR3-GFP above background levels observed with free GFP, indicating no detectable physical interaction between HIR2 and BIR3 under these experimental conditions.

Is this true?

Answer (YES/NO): NO